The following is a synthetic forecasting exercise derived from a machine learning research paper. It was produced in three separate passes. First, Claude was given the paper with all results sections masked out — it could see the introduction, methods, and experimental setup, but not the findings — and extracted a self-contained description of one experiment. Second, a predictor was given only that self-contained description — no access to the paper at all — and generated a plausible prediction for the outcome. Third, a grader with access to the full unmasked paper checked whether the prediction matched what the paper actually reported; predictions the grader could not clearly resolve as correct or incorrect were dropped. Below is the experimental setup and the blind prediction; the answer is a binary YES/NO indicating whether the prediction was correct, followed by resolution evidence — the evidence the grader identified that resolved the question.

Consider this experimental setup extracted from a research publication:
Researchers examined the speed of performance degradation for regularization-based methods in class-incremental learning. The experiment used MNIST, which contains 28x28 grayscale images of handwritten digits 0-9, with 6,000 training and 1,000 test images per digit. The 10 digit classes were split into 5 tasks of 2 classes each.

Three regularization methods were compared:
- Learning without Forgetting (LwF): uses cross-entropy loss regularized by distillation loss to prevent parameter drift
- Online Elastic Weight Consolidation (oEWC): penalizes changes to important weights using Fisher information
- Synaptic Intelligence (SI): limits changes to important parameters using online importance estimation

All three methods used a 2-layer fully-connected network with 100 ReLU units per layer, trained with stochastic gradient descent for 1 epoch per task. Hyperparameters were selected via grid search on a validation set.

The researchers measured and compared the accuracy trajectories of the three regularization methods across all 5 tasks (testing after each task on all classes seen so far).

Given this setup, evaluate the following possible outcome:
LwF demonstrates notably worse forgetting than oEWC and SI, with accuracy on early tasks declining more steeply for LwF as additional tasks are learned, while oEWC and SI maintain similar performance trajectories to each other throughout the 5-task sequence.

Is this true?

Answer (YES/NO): NO